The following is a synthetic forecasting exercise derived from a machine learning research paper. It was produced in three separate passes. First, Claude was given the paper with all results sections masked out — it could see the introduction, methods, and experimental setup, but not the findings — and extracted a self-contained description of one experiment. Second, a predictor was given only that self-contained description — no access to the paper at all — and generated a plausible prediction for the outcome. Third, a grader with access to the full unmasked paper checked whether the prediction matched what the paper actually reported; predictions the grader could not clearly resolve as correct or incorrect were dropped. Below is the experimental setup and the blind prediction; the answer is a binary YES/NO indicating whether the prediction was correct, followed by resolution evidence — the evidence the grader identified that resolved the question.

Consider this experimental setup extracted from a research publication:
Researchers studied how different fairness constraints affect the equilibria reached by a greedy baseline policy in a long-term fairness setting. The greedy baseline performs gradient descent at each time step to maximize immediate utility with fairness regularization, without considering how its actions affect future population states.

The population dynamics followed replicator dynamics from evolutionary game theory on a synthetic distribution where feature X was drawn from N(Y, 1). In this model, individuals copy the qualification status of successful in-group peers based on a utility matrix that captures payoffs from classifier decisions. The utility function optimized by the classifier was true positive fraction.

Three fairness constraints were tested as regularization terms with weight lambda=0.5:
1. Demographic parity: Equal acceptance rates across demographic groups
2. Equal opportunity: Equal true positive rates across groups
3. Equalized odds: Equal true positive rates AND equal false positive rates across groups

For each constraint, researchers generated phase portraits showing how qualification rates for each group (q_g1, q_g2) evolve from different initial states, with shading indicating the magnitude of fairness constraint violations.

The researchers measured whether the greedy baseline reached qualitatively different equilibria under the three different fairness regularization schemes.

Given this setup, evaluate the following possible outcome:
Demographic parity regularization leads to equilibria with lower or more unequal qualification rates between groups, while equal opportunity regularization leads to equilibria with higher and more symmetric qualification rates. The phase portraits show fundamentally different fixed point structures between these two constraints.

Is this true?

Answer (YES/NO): NO